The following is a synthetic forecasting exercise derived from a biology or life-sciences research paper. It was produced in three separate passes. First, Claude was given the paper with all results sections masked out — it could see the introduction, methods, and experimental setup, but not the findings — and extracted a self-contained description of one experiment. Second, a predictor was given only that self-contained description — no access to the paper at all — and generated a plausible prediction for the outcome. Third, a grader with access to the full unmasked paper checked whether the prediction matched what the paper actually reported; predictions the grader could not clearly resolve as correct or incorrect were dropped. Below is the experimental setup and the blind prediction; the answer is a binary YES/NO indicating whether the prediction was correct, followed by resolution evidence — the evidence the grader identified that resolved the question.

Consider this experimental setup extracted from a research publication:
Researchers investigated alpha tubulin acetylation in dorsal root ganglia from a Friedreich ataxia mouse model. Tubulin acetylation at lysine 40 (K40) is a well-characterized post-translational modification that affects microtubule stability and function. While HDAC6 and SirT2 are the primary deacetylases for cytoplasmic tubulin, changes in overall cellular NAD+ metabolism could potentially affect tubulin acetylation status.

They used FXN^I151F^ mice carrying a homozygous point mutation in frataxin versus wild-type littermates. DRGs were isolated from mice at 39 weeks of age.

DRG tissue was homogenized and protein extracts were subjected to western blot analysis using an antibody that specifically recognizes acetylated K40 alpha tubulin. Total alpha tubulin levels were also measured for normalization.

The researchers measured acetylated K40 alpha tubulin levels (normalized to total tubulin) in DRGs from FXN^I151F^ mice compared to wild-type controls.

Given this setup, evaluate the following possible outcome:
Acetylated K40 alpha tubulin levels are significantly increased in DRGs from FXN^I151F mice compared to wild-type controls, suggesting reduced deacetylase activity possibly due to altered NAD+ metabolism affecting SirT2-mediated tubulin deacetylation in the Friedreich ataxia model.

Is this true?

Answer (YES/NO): YES